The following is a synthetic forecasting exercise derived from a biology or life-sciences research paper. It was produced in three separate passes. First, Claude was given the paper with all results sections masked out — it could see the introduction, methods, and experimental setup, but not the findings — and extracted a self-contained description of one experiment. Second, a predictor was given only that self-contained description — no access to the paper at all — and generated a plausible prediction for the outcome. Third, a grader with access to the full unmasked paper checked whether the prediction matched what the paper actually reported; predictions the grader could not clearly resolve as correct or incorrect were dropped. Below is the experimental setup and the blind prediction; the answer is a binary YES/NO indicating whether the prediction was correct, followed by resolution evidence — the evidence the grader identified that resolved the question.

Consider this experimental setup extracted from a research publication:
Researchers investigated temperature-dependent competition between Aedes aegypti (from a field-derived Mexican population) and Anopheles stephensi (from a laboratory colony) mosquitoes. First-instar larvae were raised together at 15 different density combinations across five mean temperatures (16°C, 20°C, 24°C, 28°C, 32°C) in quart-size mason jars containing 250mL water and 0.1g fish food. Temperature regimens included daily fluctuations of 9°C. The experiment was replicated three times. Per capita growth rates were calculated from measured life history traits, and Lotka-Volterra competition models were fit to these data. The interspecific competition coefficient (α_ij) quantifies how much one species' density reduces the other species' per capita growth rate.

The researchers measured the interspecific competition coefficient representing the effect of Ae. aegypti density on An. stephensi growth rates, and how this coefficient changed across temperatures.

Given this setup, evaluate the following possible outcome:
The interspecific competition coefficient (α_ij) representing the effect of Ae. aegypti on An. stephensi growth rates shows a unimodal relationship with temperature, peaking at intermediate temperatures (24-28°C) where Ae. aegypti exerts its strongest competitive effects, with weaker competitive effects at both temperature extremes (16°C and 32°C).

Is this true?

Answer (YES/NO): NO